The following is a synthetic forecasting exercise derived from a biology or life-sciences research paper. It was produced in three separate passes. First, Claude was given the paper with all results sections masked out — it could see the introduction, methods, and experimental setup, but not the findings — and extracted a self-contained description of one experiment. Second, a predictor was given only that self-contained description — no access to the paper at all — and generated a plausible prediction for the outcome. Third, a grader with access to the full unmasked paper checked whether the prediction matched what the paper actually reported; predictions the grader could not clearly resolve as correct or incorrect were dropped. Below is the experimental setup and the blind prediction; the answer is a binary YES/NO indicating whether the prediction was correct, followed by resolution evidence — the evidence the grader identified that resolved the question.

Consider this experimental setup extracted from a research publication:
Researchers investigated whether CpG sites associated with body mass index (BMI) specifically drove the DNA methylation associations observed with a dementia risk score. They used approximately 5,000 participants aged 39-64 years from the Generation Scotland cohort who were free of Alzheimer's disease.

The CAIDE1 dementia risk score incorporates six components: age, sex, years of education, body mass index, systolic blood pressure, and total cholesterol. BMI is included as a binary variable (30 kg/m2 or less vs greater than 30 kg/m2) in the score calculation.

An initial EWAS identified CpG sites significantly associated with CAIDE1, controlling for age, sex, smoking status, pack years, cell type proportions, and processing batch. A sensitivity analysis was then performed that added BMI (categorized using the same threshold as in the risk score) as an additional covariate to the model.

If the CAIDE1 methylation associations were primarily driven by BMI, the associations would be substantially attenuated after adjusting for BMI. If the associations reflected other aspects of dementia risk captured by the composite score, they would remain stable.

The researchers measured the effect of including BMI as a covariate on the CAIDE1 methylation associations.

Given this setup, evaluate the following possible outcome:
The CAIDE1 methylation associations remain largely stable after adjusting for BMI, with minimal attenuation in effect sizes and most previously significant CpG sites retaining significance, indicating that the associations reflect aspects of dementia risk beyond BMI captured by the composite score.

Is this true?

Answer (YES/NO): NO